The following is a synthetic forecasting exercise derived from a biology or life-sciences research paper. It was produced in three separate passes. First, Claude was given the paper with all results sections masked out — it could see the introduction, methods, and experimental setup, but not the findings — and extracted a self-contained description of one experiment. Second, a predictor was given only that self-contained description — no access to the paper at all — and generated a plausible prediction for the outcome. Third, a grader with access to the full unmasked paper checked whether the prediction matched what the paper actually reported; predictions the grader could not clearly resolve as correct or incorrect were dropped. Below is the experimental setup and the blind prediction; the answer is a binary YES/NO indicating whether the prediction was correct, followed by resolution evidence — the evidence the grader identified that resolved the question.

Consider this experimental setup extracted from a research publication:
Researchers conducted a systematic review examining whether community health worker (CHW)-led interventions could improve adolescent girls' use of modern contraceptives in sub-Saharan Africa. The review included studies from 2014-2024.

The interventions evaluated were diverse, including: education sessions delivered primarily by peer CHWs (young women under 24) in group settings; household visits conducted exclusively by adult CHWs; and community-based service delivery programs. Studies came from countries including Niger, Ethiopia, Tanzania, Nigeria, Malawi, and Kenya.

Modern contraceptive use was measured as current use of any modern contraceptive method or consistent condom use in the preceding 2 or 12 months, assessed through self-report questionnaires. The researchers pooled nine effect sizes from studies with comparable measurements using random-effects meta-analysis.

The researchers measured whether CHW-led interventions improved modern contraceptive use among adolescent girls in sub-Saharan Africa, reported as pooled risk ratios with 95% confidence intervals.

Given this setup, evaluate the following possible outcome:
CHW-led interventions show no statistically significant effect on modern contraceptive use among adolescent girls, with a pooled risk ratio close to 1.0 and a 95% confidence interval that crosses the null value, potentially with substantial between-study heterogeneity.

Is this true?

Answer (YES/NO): NO